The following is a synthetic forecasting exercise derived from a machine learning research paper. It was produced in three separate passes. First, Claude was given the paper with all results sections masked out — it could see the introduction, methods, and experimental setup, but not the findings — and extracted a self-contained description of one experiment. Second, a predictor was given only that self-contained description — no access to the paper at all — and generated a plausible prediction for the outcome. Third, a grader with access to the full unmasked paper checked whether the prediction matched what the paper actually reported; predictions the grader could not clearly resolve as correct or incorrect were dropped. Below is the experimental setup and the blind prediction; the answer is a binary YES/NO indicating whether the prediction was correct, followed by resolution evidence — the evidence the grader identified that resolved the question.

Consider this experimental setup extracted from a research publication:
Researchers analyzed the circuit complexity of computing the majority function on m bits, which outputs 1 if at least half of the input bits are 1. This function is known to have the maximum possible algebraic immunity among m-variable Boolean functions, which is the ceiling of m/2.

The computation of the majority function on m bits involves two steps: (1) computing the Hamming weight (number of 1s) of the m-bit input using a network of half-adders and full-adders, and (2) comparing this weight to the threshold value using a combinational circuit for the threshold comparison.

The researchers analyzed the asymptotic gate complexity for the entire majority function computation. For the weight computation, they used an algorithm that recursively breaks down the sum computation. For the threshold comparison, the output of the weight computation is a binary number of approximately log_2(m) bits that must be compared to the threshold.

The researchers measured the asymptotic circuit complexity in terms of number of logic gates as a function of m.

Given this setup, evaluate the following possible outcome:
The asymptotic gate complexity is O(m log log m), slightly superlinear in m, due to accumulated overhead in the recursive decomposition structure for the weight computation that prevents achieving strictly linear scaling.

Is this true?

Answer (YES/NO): NO